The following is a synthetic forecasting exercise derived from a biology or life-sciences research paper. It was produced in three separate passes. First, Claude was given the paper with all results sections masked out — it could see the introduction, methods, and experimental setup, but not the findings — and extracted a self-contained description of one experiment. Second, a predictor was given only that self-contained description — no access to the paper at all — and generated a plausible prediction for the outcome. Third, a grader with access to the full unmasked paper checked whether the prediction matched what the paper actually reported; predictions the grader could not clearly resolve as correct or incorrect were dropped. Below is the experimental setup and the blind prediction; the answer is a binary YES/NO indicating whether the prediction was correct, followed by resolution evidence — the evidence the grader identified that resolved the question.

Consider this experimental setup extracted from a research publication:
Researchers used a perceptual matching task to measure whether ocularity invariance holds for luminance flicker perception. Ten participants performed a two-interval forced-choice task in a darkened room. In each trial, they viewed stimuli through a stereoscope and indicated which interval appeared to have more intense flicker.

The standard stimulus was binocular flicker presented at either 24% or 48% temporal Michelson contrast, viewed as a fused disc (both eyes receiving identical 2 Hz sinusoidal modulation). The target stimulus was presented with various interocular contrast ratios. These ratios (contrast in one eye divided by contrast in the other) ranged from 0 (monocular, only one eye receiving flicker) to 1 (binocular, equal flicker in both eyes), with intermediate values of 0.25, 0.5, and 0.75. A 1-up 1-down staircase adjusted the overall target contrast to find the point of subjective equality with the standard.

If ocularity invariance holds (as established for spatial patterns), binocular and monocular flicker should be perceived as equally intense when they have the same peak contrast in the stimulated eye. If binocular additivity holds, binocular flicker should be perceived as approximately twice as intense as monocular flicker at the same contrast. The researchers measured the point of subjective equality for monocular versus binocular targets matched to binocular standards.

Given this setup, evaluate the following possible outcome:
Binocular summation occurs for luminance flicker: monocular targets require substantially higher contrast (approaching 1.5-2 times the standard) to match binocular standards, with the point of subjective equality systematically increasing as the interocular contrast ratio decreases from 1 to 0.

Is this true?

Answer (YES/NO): YES